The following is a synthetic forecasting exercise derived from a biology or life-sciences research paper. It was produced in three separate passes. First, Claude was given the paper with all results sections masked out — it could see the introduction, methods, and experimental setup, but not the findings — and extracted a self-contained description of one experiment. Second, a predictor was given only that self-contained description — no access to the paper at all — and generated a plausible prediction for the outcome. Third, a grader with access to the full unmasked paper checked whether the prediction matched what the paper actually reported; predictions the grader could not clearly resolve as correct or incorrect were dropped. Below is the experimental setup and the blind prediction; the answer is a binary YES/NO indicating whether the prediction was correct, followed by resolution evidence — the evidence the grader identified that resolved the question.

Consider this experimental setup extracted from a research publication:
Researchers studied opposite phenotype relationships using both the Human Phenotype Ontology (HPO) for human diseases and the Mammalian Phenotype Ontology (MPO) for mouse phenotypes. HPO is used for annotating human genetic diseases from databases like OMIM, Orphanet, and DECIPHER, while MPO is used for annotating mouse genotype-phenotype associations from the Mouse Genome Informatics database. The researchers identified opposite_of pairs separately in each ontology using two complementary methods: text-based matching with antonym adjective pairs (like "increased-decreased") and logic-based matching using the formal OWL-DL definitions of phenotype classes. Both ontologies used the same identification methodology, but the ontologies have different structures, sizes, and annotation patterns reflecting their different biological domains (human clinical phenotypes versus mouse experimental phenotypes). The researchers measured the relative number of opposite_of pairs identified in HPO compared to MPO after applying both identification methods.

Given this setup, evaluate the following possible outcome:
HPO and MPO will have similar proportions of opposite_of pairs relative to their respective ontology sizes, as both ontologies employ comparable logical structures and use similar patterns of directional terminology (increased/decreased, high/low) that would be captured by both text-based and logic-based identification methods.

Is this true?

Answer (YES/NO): NO